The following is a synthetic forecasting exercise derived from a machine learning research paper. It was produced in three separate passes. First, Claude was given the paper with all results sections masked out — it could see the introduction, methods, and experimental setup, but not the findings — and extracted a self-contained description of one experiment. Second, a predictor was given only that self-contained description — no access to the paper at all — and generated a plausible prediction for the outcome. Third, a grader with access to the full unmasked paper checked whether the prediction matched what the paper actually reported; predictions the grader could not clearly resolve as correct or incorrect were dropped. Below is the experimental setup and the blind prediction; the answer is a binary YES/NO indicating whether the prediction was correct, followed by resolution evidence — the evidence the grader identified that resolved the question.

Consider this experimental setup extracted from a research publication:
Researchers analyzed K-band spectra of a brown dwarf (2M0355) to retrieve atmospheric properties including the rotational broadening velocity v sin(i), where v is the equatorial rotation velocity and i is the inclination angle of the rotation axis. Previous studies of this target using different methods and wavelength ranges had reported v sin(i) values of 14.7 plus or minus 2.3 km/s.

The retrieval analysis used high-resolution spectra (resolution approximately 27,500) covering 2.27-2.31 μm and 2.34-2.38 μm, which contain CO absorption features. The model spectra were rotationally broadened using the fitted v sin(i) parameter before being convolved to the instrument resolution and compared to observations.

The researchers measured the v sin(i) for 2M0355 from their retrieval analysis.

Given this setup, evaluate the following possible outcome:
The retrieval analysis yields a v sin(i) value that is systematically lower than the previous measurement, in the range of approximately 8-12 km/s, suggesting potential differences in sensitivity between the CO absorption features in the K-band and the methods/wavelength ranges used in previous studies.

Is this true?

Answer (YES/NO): NO